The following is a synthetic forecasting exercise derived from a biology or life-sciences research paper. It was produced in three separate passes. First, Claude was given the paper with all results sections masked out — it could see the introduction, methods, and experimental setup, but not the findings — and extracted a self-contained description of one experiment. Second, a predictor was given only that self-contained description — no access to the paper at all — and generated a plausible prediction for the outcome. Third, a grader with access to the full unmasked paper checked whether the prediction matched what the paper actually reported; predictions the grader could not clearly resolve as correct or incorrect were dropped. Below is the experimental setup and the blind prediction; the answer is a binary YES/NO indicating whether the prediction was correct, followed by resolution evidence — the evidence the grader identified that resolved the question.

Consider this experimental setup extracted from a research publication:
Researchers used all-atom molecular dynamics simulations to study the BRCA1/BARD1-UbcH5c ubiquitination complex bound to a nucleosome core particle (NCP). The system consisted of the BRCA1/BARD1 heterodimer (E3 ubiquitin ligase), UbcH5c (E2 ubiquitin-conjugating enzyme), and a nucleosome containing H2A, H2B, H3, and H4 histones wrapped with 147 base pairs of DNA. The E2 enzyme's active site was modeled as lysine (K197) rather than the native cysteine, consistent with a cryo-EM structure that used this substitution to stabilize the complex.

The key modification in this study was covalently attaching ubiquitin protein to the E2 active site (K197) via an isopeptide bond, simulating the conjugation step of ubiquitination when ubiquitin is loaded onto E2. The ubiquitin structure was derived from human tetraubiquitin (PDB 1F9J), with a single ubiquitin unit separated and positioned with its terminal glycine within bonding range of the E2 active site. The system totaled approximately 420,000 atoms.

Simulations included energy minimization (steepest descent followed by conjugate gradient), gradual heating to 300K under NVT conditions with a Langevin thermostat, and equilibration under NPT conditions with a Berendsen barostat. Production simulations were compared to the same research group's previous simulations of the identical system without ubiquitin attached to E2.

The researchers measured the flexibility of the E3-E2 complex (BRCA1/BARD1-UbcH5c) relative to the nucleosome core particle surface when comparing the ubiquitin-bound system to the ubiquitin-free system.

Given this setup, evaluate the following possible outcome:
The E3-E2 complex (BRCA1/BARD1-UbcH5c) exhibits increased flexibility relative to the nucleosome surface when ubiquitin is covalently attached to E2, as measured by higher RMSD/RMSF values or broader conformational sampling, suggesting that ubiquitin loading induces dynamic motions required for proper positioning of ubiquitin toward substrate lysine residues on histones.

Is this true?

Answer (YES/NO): NO